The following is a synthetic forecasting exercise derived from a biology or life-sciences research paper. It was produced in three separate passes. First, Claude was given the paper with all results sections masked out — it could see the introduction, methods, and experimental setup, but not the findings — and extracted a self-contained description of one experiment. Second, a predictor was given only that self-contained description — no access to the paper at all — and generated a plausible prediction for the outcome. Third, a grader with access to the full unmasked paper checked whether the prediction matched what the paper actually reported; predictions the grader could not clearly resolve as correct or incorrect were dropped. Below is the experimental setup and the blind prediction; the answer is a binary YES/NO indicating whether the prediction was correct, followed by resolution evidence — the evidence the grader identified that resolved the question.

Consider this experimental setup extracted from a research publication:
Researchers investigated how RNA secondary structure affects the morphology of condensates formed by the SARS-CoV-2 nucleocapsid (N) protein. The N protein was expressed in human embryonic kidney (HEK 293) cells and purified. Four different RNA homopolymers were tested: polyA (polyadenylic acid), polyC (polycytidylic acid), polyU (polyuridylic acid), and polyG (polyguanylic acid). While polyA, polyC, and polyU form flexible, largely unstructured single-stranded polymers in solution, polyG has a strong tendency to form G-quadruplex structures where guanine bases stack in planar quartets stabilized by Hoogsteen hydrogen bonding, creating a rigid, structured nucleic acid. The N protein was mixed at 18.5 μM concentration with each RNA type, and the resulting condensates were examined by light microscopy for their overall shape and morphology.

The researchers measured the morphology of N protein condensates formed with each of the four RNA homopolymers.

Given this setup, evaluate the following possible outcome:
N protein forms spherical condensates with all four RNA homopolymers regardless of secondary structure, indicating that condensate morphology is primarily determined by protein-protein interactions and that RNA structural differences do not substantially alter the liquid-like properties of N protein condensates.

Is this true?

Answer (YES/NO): NO